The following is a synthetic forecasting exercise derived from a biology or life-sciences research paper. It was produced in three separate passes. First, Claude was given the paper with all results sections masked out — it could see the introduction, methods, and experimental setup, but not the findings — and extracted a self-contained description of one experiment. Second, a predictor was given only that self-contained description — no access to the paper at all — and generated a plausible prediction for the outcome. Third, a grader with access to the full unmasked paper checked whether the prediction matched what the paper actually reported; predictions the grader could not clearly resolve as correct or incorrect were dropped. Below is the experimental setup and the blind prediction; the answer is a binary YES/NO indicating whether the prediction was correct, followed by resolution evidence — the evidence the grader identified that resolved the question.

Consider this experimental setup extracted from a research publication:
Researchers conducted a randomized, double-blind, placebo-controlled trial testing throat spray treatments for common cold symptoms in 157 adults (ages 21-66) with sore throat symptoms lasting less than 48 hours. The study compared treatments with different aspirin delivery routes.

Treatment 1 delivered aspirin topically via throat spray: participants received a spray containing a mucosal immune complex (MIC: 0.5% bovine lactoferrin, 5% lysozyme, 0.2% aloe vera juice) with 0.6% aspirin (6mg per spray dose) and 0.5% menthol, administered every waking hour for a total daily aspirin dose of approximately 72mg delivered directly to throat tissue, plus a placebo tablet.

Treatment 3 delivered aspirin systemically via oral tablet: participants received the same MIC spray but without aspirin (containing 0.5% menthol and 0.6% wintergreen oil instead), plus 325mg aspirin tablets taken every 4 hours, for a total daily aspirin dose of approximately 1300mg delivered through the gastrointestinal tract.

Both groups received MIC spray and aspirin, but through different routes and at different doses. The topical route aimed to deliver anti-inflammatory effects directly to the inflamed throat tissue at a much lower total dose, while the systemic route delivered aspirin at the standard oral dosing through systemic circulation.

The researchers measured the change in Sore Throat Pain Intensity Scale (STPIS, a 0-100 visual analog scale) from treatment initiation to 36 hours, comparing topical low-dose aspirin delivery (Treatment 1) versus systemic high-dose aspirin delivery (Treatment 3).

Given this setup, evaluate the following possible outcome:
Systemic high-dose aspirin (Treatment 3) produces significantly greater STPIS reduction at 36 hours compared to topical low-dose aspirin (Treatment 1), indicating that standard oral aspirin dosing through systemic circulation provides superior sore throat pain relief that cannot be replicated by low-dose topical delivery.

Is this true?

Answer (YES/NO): NO